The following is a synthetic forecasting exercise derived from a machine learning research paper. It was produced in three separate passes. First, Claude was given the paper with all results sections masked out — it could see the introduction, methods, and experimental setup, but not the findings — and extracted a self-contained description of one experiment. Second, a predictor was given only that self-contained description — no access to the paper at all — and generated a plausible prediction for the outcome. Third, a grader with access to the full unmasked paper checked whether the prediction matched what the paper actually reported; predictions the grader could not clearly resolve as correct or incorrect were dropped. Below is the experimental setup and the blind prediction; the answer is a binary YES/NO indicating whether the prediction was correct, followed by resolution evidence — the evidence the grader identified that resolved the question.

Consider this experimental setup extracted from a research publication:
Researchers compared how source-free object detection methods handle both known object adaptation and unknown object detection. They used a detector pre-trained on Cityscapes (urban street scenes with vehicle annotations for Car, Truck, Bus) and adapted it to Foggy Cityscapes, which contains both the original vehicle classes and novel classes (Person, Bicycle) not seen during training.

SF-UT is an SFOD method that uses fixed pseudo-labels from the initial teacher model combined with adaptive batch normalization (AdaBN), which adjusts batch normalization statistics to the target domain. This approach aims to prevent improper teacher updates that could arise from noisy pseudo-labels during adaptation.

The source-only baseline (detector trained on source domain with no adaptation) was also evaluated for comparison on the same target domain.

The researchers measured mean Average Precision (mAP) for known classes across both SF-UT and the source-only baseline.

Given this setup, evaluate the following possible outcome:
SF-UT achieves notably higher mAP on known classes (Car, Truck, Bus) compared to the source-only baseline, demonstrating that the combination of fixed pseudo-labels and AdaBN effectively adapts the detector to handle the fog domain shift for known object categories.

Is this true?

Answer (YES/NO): NO